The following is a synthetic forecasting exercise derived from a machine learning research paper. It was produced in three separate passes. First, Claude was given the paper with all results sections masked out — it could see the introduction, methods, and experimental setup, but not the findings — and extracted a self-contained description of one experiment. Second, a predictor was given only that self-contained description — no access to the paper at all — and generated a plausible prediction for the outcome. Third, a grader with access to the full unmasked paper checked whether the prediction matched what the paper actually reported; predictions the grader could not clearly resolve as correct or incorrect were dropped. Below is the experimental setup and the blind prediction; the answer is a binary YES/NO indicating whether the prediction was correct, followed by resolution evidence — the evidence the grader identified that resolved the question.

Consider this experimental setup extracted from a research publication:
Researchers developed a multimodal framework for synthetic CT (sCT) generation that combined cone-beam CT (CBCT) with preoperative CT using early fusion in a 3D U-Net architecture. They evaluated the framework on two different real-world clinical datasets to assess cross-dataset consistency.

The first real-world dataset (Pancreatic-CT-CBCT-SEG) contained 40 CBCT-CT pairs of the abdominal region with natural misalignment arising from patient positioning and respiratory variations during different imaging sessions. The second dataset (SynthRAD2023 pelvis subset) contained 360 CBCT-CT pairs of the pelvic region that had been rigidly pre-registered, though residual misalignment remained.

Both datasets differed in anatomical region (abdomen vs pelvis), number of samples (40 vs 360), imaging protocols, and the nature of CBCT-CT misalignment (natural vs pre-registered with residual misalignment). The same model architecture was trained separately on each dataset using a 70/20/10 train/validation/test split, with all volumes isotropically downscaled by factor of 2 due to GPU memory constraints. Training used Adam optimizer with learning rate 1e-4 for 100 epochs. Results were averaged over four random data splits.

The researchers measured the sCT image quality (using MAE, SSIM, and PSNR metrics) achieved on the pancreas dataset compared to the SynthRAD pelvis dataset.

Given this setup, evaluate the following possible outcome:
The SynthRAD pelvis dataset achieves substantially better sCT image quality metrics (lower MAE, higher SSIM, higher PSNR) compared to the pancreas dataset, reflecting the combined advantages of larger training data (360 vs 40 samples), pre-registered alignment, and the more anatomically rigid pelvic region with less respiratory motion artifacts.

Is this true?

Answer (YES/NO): NO